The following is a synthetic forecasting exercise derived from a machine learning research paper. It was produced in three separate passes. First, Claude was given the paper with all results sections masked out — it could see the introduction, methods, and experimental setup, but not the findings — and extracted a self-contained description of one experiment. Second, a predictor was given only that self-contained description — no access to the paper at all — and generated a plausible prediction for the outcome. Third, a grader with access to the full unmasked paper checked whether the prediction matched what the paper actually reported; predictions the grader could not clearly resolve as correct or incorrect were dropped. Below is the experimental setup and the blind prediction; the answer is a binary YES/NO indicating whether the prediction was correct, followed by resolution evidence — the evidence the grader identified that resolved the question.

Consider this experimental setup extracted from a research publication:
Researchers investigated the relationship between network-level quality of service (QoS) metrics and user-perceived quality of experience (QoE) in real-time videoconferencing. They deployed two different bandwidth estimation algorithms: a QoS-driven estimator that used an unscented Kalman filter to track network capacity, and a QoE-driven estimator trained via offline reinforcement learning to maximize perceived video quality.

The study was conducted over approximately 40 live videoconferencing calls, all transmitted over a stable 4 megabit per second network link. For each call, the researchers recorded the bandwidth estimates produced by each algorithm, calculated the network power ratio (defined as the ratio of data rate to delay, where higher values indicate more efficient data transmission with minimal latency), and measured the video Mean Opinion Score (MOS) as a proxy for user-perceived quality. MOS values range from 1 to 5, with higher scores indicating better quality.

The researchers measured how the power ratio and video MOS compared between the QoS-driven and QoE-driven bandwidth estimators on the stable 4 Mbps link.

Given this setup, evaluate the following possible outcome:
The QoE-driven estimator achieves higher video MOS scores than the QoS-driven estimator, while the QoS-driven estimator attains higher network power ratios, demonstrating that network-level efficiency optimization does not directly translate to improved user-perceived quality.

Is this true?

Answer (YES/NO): YES